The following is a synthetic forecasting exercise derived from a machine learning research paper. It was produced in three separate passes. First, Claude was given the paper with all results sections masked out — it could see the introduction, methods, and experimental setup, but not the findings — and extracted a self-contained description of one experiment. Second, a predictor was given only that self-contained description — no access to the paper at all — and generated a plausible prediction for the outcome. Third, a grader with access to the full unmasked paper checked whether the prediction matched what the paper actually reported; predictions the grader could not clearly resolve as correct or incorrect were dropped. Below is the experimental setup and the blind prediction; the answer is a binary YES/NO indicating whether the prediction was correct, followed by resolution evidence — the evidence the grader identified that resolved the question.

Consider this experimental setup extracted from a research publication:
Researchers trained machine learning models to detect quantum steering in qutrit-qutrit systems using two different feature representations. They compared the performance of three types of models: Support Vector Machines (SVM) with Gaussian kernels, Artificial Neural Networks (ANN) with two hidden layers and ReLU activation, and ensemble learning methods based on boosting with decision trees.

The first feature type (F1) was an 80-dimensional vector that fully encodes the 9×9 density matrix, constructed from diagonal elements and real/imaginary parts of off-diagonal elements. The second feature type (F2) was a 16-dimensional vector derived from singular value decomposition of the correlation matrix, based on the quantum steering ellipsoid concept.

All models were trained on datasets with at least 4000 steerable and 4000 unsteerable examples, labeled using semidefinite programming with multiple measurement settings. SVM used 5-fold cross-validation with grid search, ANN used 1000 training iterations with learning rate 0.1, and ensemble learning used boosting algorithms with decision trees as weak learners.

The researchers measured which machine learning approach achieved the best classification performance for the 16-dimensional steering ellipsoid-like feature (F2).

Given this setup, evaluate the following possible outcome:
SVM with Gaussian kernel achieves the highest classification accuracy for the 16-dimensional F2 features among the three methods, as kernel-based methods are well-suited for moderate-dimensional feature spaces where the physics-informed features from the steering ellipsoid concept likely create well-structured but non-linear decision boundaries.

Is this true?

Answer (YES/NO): NO